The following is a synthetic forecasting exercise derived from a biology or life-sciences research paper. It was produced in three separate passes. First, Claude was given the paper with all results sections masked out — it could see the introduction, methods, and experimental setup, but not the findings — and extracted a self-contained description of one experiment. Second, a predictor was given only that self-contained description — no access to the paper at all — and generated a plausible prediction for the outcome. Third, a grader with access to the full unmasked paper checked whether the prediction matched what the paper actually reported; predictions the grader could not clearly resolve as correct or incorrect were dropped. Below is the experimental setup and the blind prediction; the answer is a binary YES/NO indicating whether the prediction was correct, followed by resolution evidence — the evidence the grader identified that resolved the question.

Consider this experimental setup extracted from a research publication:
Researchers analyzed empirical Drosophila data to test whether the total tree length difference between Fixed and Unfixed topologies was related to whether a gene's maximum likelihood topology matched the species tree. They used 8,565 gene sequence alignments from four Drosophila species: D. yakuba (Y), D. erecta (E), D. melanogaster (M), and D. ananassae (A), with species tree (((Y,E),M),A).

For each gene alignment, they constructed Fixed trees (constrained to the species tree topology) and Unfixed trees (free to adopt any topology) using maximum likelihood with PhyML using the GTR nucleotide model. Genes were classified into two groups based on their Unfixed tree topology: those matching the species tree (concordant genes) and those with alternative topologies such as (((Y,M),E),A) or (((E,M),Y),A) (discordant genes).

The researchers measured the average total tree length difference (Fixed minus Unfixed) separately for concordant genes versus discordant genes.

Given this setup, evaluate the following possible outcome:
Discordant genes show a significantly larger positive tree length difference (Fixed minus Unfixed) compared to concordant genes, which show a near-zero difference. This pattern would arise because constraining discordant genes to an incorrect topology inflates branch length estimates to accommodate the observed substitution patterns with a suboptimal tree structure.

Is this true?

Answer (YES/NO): YES